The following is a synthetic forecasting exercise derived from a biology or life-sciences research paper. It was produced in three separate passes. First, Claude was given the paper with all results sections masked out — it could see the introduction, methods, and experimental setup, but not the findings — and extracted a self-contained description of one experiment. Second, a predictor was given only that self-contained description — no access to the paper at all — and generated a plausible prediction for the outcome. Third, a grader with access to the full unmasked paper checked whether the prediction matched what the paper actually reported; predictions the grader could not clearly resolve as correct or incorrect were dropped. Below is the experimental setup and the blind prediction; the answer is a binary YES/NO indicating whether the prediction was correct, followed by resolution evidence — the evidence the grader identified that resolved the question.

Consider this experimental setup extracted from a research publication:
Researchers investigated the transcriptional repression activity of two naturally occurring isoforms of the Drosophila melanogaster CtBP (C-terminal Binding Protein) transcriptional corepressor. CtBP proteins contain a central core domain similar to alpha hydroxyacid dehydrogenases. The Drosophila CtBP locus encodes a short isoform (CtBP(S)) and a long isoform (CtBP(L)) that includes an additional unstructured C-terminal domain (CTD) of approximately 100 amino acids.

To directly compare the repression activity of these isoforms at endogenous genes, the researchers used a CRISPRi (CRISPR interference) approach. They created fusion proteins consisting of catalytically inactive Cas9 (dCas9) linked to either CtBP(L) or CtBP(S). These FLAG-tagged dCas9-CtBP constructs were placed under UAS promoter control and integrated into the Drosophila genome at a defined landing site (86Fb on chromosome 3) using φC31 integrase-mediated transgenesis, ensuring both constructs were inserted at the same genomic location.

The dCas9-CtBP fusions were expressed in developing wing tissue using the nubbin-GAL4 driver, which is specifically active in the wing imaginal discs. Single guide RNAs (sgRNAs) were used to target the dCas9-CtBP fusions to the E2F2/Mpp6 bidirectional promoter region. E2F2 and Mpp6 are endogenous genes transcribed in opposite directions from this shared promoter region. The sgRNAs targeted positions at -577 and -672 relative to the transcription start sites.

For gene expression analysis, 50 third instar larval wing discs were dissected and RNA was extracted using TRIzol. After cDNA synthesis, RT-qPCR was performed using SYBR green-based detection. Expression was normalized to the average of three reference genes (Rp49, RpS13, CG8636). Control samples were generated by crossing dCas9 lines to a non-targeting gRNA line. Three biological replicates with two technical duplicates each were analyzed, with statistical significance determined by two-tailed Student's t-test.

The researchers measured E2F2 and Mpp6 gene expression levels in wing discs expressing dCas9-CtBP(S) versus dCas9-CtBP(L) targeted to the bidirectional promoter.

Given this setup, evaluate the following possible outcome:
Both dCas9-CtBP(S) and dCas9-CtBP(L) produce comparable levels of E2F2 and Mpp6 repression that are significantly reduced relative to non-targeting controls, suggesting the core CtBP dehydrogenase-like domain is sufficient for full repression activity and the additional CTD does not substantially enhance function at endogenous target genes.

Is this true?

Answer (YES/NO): NO